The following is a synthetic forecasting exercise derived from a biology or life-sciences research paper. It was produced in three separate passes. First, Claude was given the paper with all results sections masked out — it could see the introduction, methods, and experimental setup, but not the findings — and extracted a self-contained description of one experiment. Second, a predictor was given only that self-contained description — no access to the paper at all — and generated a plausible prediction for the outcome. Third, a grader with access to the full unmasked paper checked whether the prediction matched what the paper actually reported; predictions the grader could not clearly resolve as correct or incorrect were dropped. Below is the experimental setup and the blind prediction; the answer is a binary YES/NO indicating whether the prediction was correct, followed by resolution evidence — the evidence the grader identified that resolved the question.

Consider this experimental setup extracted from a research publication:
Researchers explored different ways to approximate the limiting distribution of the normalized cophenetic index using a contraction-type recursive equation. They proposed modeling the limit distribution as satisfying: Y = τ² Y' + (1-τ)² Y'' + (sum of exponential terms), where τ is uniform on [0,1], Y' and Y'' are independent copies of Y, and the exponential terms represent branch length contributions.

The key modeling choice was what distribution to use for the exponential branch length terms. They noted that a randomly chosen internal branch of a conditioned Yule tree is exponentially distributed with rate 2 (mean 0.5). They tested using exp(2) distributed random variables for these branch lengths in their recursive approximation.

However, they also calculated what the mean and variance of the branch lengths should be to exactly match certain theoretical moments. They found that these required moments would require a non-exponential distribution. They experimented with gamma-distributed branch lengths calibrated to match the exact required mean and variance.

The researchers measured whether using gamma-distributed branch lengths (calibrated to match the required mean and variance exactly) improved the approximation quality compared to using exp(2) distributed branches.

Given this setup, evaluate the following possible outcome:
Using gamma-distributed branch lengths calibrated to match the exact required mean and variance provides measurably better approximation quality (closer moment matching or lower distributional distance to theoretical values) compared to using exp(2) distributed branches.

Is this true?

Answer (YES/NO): NO